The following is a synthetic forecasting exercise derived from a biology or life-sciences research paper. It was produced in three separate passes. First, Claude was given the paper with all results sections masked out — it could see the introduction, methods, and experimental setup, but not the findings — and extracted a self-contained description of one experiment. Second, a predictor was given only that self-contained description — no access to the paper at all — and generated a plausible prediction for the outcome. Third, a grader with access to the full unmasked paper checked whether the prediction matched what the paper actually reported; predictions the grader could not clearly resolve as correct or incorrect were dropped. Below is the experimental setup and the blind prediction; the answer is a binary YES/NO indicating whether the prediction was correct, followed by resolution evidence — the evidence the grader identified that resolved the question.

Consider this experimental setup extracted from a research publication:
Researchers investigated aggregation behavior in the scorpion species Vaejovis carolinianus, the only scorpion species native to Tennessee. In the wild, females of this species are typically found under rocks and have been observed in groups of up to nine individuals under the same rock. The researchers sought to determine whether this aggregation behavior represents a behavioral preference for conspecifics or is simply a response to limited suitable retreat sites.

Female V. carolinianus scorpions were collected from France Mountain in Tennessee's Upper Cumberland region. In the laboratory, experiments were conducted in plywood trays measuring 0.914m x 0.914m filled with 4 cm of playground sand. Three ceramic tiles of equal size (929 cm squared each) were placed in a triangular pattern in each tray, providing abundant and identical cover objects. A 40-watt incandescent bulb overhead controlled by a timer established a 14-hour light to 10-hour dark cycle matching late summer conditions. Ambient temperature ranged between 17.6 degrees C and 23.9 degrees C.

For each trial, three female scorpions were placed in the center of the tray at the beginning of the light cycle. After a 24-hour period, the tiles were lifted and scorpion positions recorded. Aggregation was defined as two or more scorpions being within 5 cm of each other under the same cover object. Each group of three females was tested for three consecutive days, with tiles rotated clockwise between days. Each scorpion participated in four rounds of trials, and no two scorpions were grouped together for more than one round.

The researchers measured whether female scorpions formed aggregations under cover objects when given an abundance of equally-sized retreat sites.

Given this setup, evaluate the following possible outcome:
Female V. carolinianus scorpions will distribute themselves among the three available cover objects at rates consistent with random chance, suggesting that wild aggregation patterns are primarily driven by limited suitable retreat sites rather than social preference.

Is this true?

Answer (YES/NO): NO